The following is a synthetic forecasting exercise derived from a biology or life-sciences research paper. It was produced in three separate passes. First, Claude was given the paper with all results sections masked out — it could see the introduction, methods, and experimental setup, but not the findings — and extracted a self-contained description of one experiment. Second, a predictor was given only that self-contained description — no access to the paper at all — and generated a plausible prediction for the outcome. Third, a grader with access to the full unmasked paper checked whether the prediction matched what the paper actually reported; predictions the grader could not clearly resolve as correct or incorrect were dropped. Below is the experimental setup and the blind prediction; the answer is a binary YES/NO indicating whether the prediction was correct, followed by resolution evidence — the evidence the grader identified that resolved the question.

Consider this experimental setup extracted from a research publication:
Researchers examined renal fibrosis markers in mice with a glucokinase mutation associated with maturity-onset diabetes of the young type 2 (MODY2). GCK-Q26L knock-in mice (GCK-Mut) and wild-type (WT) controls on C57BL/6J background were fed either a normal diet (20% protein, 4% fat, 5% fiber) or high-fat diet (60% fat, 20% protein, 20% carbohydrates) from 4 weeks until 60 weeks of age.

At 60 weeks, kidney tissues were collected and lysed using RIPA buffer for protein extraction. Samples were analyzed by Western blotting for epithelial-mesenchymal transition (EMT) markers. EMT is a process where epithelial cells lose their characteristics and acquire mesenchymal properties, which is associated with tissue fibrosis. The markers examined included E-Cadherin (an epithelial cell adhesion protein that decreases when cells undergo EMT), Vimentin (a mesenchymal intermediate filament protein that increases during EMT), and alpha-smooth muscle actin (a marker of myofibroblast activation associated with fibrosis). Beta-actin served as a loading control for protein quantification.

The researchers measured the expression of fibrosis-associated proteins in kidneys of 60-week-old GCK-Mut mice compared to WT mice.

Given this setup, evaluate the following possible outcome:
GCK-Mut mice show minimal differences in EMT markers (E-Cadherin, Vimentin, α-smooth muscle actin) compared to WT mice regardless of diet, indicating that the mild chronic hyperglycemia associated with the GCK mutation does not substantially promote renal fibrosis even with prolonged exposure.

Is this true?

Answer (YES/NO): NO